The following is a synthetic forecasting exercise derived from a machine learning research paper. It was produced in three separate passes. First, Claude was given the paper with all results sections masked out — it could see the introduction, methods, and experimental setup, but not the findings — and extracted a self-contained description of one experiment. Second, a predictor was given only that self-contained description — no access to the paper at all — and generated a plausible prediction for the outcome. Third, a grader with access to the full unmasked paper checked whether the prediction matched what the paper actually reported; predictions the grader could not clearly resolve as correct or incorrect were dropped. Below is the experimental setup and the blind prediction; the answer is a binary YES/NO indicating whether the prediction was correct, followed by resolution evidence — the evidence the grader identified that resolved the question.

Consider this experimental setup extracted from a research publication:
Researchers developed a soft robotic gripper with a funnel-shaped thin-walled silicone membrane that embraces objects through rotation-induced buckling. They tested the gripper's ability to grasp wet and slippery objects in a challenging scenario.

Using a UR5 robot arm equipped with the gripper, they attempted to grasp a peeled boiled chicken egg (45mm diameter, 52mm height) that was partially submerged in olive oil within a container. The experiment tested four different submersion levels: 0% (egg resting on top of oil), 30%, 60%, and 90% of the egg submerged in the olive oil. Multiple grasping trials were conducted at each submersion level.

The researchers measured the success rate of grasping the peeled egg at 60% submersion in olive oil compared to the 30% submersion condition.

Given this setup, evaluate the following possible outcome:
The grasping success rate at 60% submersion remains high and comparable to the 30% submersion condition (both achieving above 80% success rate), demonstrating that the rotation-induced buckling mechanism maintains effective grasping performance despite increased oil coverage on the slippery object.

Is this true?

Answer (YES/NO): NO